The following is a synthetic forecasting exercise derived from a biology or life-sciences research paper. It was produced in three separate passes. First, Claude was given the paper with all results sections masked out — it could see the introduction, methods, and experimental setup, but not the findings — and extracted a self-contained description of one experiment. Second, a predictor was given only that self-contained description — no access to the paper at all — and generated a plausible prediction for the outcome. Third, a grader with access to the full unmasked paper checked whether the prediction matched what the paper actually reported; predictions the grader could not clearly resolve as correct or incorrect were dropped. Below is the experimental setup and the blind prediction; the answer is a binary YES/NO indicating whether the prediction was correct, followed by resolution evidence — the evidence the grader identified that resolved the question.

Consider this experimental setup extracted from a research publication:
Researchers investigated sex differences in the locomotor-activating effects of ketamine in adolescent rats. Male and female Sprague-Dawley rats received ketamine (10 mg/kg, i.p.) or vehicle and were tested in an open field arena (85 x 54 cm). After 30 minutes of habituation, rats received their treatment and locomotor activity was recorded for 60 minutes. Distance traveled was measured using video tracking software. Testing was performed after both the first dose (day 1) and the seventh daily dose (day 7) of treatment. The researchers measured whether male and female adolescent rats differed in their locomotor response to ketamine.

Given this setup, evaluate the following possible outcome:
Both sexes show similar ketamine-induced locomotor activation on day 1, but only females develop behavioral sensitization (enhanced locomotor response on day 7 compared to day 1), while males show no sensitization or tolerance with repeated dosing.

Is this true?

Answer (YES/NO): NO